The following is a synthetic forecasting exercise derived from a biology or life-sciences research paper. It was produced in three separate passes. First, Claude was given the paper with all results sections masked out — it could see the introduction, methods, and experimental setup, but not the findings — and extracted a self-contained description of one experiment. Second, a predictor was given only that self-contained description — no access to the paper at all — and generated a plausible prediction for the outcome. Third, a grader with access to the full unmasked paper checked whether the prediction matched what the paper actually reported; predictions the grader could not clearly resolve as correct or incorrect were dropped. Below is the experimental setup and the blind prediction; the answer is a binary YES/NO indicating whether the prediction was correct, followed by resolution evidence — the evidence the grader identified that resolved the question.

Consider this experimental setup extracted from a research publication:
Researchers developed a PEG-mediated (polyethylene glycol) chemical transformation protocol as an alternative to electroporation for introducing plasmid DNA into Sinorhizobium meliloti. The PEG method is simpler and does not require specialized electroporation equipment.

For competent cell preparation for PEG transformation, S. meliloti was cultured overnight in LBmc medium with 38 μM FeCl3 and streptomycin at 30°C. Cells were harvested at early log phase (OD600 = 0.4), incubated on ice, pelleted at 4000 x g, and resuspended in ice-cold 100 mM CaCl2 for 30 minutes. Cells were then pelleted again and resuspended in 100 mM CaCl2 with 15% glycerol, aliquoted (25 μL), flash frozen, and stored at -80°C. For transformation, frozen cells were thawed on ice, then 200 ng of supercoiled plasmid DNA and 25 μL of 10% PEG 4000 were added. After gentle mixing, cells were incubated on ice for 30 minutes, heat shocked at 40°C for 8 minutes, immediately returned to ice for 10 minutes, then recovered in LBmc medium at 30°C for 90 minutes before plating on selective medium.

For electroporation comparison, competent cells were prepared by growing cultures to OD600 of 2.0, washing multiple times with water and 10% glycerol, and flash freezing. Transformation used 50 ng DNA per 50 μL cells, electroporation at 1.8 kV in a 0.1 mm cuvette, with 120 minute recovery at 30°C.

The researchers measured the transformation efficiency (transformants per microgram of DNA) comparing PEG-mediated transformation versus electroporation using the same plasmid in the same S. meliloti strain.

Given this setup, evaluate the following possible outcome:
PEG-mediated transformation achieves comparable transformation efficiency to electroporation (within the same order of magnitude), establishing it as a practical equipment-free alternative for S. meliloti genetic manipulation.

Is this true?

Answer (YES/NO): NO